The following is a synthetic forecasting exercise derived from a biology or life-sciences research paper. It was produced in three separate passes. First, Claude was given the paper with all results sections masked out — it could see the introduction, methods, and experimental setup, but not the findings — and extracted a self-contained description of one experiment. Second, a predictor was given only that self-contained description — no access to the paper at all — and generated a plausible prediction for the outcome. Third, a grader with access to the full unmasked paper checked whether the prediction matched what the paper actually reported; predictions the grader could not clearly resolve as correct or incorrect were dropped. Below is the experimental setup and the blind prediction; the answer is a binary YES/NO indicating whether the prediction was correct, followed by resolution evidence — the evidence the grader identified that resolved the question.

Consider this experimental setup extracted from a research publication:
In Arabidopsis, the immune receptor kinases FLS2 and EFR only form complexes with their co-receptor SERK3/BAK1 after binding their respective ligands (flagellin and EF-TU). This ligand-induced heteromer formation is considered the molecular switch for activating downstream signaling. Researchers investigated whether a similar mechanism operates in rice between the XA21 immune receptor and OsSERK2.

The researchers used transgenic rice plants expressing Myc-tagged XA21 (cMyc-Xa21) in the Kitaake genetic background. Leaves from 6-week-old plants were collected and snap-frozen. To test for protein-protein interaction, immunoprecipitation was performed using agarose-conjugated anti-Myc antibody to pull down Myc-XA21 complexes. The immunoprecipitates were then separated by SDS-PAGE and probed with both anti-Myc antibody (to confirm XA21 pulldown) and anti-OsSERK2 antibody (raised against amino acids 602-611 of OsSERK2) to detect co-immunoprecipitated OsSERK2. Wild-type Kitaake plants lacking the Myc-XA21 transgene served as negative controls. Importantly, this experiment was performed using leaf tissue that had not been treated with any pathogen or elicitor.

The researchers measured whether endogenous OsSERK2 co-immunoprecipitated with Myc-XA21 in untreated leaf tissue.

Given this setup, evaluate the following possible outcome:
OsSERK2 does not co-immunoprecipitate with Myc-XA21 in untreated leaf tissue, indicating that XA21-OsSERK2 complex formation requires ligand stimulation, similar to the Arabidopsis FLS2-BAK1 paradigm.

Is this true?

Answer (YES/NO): NO